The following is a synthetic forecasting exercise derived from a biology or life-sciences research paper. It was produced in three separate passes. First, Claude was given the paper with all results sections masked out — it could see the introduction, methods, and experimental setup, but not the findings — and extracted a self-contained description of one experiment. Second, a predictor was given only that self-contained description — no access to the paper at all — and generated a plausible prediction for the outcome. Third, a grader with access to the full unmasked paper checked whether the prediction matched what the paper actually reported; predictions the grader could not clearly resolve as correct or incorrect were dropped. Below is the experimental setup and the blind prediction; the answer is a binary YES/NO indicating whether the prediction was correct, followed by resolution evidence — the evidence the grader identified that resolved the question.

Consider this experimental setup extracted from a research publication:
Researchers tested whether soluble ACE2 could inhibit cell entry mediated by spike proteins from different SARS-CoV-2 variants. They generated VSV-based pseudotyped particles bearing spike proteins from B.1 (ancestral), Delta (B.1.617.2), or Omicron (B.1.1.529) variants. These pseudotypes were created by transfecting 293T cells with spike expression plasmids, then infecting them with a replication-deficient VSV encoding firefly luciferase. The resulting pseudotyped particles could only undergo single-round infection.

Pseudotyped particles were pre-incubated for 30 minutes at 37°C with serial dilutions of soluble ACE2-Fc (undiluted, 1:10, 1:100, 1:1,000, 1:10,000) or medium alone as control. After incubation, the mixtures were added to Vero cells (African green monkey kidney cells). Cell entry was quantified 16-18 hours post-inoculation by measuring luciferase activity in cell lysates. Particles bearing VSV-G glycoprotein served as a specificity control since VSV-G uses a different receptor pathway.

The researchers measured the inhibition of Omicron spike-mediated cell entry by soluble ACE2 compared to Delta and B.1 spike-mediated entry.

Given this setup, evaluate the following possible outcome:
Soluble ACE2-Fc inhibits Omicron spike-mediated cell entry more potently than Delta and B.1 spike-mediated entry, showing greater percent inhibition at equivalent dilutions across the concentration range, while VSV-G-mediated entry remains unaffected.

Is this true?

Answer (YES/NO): NO